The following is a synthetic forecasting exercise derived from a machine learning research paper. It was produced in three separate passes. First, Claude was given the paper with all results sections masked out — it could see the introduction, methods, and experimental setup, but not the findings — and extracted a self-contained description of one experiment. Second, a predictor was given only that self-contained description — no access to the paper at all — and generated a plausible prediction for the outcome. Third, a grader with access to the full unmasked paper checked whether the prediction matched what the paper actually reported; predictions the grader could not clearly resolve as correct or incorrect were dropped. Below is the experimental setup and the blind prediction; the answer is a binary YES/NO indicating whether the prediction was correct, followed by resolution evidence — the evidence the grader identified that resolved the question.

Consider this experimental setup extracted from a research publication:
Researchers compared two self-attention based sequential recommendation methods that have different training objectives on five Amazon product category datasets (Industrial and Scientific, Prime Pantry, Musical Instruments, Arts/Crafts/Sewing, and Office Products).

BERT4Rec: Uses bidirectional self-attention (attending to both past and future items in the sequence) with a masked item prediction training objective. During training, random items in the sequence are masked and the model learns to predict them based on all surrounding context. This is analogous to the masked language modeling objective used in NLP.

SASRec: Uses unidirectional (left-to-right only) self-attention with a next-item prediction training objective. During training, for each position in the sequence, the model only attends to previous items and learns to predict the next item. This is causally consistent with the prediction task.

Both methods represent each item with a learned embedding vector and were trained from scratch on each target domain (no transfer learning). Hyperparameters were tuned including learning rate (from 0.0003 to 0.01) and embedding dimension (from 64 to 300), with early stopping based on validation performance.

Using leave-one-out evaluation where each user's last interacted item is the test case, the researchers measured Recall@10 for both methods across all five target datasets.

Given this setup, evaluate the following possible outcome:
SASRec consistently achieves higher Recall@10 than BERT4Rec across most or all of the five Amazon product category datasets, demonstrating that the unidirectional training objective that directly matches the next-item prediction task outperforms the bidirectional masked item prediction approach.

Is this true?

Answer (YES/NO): YES